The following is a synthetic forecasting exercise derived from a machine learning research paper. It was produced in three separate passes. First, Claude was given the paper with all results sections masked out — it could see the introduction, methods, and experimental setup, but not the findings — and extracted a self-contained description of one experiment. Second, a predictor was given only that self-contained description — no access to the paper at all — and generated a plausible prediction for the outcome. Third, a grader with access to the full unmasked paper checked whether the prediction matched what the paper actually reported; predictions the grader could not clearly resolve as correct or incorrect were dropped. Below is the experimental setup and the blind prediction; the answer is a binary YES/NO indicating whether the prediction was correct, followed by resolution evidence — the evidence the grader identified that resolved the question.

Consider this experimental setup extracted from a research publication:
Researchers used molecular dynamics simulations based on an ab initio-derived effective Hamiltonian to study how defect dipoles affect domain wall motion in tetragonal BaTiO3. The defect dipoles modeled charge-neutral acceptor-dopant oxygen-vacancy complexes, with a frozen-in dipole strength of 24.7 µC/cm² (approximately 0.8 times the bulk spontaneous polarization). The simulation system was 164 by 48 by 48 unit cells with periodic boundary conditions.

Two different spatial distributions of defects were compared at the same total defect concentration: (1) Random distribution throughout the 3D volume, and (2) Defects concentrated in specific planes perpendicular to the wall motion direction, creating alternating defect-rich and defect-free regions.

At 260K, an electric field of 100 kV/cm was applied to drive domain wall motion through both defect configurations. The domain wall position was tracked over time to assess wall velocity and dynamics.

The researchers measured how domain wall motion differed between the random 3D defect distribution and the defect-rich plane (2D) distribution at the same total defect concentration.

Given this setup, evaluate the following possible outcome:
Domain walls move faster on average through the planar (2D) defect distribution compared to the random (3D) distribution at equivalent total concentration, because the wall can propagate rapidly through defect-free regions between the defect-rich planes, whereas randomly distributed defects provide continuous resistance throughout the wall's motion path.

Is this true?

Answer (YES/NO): NO